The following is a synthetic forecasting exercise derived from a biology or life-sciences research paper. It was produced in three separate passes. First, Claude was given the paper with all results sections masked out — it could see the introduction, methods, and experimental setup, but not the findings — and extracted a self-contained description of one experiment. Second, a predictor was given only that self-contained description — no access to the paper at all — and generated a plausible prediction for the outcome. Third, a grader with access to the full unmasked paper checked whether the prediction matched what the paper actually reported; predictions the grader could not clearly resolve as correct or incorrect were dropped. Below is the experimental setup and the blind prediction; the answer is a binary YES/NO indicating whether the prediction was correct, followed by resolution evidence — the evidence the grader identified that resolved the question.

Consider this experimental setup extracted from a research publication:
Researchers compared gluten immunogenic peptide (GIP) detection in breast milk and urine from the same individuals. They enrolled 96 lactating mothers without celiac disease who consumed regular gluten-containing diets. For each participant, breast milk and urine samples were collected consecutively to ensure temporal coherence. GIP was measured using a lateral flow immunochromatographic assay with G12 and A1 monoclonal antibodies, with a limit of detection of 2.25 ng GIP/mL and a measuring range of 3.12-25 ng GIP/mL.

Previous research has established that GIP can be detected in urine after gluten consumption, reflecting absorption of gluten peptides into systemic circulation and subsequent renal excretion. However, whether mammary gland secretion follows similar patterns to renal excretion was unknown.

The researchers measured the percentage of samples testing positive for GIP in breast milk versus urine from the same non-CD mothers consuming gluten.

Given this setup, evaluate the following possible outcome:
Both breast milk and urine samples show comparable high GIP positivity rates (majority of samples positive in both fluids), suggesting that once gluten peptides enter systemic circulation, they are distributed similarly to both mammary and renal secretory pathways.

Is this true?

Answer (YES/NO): NO